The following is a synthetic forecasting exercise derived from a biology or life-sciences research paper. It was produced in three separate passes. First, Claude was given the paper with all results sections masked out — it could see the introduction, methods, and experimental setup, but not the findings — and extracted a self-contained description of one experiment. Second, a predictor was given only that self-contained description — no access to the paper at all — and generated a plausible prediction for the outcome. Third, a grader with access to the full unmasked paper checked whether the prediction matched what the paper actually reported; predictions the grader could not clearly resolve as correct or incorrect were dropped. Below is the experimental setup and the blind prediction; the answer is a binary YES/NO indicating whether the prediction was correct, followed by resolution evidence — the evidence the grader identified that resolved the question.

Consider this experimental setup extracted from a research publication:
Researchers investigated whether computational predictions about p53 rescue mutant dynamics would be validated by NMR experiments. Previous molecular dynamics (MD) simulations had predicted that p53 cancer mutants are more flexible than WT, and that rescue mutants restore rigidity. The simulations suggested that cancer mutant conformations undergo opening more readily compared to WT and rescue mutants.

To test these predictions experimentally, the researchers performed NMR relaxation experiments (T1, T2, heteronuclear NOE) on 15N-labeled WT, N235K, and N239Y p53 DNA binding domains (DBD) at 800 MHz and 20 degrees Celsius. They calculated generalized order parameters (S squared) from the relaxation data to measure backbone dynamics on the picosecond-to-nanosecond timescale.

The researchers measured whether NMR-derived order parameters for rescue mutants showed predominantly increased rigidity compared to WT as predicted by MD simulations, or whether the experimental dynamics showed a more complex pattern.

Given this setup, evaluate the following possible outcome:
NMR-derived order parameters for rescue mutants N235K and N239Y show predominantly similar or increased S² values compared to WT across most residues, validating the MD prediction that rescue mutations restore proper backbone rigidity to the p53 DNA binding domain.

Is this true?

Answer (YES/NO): NO